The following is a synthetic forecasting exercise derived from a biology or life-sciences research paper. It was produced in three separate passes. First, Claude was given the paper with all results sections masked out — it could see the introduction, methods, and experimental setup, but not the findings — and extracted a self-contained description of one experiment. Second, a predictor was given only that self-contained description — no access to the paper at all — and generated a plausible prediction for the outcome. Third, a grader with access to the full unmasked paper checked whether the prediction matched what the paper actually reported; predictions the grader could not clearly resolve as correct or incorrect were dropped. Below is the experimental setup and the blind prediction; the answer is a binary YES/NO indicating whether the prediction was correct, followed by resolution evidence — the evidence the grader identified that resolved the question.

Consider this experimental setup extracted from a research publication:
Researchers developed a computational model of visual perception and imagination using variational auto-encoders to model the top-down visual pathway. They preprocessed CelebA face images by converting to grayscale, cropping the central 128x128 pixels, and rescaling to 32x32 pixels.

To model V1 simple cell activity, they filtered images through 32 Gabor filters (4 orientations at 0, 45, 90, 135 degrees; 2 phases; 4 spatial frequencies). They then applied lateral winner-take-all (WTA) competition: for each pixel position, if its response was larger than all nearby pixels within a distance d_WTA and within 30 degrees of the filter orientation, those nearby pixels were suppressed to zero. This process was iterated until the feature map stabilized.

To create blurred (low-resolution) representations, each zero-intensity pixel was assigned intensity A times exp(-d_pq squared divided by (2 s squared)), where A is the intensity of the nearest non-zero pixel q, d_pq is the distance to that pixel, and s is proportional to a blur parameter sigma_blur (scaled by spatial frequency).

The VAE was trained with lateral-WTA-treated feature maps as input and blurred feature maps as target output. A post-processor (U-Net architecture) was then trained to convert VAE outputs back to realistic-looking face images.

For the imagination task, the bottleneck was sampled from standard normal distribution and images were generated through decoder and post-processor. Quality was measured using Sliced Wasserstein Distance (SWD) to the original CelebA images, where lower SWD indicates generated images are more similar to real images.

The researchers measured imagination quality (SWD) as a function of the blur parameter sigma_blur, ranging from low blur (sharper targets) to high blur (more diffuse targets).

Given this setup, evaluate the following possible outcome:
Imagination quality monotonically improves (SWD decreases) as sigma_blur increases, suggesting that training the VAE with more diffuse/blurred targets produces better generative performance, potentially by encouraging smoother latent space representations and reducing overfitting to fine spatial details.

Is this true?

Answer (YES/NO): YES